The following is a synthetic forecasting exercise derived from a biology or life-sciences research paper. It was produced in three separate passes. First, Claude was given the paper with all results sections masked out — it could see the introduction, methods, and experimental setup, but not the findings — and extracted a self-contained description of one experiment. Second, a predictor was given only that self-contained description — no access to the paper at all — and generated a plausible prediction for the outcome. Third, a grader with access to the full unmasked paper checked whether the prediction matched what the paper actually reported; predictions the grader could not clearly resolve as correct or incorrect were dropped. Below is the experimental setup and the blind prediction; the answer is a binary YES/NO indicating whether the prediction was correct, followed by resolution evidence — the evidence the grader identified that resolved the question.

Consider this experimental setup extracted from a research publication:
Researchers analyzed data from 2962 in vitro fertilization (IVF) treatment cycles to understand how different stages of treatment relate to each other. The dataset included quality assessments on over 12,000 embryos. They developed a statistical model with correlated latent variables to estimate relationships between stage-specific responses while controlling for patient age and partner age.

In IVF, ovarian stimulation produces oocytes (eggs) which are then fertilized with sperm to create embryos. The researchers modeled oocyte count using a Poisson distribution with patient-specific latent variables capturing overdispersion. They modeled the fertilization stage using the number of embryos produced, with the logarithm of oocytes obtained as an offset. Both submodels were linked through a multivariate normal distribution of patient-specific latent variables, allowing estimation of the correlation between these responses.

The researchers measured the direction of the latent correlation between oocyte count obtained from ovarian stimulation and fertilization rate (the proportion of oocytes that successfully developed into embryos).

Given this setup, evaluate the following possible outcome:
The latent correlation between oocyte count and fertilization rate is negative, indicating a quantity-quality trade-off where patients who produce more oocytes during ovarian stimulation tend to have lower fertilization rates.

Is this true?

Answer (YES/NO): YES